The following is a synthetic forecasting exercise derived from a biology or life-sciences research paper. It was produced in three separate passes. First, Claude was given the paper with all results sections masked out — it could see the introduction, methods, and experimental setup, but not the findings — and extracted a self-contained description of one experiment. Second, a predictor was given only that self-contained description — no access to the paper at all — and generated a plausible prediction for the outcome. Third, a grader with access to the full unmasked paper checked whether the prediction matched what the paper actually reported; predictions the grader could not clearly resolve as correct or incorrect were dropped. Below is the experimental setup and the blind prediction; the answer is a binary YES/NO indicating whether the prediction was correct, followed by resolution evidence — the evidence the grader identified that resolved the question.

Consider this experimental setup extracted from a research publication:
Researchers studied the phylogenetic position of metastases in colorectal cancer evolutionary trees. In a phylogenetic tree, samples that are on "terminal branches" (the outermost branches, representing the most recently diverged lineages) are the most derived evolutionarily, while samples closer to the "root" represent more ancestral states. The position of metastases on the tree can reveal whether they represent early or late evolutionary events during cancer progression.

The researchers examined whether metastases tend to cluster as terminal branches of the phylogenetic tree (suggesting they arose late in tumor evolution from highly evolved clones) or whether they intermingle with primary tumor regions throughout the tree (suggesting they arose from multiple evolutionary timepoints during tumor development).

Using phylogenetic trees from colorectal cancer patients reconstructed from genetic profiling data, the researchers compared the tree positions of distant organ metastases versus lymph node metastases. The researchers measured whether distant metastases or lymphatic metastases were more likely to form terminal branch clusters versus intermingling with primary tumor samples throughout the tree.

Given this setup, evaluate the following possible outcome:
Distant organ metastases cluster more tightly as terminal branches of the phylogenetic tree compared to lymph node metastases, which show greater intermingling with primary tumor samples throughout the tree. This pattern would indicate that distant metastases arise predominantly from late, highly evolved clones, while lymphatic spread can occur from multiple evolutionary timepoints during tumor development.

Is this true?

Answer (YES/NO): YES